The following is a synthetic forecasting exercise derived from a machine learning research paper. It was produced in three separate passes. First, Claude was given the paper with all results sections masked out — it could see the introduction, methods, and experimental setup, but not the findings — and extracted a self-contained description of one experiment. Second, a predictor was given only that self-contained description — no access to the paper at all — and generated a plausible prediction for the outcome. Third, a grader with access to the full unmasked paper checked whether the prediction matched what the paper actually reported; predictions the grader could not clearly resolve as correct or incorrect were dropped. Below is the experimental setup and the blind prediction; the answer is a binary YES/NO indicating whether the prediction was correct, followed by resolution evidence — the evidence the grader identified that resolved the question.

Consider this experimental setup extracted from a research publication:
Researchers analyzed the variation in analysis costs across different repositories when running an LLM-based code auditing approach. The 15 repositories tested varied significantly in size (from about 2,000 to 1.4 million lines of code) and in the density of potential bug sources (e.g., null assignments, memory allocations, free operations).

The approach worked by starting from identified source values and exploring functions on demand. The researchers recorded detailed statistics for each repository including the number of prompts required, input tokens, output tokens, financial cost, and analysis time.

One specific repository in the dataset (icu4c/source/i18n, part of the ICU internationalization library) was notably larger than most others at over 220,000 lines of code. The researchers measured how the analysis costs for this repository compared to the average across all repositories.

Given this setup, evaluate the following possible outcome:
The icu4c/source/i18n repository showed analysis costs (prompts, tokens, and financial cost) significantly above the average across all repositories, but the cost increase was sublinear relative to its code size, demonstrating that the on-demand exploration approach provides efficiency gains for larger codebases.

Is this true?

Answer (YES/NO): NO